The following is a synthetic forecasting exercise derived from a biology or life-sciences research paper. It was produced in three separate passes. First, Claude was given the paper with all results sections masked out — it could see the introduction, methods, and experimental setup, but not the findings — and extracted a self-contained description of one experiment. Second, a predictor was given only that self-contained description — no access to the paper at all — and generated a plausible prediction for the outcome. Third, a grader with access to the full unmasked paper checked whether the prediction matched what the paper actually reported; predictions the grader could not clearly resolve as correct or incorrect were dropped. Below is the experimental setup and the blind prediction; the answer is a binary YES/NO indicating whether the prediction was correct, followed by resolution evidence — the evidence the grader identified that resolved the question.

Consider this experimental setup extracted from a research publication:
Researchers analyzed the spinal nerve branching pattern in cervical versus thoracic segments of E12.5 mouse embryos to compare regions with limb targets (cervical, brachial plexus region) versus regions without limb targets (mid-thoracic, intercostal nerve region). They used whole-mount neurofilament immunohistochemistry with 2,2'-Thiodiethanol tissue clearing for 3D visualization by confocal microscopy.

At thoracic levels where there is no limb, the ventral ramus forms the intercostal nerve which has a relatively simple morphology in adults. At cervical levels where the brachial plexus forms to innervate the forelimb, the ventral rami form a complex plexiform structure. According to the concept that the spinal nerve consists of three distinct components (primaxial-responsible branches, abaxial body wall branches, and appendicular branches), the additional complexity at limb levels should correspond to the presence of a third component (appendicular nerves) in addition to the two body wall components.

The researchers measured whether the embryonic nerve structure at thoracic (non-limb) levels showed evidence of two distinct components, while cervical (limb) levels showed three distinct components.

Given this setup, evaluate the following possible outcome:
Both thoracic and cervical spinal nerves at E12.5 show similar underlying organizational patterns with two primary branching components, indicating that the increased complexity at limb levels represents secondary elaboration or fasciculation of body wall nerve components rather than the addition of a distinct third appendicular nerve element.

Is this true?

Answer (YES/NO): NO